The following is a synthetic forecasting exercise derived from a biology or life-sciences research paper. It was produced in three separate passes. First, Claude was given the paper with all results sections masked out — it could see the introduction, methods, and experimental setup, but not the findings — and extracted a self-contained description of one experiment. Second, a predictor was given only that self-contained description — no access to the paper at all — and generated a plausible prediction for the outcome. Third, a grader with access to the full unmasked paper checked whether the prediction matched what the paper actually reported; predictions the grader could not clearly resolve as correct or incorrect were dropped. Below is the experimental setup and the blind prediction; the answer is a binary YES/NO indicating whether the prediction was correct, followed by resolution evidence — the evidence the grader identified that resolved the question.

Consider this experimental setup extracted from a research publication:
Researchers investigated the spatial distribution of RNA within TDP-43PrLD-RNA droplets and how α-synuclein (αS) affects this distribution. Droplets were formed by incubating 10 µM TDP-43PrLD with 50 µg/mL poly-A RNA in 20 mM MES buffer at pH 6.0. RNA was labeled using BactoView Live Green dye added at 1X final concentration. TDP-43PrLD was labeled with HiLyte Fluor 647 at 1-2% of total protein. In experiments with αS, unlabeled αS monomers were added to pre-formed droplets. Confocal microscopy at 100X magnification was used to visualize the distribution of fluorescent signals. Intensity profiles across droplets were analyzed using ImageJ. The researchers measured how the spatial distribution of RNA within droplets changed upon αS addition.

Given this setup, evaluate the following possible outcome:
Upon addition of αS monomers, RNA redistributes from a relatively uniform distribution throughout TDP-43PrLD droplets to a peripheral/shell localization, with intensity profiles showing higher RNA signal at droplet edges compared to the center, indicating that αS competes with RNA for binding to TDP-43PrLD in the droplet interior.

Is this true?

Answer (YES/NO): NO